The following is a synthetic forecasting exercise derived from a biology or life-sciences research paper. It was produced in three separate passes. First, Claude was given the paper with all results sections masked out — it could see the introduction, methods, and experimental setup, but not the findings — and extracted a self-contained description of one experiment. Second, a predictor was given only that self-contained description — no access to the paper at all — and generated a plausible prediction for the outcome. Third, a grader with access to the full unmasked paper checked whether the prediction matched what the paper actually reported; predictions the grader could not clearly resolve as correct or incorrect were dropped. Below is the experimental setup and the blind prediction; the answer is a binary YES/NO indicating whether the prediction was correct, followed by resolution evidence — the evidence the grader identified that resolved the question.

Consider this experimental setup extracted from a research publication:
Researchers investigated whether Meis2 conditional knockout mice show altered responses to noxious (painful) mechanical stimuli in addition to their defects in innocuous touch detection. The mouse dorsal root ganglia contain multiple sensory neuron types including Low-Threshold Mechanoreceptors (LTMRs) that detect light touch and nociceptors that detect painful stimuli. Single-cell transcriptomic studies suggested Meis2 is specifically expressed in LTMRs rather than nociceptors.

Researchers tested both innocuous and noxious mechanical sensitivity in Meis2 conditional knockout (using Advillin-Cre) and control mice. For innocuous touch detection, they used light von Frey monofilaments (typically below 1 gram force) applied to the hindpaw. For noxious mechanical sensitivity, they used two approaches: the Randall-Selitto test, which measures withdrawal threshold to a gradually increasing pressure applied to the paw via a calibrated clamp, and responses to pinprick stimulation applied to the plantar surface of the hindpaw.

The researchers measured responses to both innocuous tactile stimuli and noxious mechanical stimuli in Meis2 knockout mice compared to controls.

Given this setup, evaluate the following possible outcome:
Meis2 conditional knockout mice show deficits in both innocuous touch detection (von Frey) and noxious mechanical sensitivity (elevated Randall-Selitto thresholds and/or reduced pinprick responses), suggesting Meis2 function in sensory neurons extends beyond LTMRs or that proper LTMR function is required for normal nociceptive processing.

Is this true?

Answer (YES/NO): NO